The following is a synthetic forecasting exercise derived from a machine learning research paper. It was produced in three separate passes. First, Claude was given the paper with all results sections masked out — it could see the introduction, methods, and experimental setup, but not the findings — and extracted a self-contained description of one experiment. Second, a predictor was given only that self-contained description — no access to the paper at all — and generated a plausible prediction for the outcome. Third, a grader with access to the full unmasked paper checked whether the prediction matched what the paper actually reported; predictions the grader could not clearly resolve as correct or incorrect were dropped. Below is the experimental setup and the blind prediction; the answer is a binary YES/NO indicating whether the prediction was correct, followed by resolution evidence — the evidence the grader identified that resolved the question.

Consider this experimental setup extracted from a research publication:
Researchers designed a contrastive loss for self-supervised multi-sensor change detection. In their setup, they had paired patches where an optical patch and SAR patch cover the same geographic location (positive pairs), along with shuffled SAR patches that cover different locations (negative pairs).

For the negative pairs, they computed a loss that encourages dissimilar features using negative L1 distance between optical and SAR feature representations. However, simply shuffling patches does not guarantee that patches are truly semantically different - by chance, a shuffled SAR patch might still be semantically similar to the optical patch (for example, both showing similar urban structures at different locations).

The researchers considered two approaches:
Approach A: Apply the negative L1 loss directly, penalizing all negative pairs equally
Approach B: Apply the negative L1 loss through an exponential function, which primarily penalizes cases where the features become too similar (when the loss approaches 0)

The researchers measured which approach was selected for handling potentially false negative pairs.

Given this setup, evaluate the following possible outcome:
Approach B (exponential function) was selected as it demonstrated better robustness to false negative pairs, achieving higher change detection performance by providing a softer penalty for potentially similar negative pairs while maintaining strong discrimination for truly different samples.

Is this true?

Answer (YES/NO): NO